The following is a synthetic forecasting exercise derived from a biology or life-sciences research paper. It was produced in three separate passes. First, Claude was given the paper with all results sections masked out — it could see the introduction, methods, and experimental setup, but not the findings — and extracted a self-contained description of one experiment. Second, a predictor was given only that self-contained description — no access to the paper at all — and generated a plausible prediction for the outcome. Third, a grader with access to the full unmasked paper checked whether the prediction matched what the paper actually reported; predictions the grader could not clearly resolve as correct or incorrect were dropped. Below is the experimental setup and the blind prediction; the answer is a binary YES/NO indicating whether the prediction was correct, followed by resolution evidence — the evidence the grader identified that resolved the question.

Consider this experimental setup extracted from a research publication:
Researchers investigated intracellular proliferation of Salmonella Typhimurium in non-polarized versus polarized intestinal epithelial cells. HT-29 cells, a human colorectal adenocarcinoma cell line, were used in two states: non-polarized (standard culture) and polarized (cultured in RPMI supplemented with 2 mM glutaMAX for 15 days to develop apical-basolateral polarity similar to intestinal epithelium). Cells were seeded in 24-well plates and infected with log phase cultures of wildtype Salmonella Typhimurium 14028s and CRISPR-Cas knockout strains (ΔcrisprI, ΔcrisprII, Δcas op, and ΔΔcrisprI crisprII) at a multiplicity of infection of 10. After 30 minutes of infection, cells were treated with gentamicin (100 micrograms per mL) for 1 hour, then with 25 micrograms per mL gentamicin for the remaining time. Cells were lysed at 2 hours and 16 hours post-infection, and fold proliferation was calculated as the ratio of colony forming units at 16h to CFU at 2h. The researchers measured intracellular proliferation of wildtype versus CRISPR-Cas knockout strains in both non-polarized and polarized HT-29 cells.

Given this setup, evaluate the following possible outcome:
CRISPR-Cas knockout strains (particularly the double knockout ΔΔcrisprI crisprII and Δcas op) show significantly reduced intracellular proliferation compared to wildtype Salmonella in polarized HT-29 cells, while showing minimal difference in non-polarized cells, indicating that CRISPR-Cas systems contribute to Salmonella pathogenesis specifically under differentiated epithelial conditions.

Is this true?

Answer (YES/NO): NO